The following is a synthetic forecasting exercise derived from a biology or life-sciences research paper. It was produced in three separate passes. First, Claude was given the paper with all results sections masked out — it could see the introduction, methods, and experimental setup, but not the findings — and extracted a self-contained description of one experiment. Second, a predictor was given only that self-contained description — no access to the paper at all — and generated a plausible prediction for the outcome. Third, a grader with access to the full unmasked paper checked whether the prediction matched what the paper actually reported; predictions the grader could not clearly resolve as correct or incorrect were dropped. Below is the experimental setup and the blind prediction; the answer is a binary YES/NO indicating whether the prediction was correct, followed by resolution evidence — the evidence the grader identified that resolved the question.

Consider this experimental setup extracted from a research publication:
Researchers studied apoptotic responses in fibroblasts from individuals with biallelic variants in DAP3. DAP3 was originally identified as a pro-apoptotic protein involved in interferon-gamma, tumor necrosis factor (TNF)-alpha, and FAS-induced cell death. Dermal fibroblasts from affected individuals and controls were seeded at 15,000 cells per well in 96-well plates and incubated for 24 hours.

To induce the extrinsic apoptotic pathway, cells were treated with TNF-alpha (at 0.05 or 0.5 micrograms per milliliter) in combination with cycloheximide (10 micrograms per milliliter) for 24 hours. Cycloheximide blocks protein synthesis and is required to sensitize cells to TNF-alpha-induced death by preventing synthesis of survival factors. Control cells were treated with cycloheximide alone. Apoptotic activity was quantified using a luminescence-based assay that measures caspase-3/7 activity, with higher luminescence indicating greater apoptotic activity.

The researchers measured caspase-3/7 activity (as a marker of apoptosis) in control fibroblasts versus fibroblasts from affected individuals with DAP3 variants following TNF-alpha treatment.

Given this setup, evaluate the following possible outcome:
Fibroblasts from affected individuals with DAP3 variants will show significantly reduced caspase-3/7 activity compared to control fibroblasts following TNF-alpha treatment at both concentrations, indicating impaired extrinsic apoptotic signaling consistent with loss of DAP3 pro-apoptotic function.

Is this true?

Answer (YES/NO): YES